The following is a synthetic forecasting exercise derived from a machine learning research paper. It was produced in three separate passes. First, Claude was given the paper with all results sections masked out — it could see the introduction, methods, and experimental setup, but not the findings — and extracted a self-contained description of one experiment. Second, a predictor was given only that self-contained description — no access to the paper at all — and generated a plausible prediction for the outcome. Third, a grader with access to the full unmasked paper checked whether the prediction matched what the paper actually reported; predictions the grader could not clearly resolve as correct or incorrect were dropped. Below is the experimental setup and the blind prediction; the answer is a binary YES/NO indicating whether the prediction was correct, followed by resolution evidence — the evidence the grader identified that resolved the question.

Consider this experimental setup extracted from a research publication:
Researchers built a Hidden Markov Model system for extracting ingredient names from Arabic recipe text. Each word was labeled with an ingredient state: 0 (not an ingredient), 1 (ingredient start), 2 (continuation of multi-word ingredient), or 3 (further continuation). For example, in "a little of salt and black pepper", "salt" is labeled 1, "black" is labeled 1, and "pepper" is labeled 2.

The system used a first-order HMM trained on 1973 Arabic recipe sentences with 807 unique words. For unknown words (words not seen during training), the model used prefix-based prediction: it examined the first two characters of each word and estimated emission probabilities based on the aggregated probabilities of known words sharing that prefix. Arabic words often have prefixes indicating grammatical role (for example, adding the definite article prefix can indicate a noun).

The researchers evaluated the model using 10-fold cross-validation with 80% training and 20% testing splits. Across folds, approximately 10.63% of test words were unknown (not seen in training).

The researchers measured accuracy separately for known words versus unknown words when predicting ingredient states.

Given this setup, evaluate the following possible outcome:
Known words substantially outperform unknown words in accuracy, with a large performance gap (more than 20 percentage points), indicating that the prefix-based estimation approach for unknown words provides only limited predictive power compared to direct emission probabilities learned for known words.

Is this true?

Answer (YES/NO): YES